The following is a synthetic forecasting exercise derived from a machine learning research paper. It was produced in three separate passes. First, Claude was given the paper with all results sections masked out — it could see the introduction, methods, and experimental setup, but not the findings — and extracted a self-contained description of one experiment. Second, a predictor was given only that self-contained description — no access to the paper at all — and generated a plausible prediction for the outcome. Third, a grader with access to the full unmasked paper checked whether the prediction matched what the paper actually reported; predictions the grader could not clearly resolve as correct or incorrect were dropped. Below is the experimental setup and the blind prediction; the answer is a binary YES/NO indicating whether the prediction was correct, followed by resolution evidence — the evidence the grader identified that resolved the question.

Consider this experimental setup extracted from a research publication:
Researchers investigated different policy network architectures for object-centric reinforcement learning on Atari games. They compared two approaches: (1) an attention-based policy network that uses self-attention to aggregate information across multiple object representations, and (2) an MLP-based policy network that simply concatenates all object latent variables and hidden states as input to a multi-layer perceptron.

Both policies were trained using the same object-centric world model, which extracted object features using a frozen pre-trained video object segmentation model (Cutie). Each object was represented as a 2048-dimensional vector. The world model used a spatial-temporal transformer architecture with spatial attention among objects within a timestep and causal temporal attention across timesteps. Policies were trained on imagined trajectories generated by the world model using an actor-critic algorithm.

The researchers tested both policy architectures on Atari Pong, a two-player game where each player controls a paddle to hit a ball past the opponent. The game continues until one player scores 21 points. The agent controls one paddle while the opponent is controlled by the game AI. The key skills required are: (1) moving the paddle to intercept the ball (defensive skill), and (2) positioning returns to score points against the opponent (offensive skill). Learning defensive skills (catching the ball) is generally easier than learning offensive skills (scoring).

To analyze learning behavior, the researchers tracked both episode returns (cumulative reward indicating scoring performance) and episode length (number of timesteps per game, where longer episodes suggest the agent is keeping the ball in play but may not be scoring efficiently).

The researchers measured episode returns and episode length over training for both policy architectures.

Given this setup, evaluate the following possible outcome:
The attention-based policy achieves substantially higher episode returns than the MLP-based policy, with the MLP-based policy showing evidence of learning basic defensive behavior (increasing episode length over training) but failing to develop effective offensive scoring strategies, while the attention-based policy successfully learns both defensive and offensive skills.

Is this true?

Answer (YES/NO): NO